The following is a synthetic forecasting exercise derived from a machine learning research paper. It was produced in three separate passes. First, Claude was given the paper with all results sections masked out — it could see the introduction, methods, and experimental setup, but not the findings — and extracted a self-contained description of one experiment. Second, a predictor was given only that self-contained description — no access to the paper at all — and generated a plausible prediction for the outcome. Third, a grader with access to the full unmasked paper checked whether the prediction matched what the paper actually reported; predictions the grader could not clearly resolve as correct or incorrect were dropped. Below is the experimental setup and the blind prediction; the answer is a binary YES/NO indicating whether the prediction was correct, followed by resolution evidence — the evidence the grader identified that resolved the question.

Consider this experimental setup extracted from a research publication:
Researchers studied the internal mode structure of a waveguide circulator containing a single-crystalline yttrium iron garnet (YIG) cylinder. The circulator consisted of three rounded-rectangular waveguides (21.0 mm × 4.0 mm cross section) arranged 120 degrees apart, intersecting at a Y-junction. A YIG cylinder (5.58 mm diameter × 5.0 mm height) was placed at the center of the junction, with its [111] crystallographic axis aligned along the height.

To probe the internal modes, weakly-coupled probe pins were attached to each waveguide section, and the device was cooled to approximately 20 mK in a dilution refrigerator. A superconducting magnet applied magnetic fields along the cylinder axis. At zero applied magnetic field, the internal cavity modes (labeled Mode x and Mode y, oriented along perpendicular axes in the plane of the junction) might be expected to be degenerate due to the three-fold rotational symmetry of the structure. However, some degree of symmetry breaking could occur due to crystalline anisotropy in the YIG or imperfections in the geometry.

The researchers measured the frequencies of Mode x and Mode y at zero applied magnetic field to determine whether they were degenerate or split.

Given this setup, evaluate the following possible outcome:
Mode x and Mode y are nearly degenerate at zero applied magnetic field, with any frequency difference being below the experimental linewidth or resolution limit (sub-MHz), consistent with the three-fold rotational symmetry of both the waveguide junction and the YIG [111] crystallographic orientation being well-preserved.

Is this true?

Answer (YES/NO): NO